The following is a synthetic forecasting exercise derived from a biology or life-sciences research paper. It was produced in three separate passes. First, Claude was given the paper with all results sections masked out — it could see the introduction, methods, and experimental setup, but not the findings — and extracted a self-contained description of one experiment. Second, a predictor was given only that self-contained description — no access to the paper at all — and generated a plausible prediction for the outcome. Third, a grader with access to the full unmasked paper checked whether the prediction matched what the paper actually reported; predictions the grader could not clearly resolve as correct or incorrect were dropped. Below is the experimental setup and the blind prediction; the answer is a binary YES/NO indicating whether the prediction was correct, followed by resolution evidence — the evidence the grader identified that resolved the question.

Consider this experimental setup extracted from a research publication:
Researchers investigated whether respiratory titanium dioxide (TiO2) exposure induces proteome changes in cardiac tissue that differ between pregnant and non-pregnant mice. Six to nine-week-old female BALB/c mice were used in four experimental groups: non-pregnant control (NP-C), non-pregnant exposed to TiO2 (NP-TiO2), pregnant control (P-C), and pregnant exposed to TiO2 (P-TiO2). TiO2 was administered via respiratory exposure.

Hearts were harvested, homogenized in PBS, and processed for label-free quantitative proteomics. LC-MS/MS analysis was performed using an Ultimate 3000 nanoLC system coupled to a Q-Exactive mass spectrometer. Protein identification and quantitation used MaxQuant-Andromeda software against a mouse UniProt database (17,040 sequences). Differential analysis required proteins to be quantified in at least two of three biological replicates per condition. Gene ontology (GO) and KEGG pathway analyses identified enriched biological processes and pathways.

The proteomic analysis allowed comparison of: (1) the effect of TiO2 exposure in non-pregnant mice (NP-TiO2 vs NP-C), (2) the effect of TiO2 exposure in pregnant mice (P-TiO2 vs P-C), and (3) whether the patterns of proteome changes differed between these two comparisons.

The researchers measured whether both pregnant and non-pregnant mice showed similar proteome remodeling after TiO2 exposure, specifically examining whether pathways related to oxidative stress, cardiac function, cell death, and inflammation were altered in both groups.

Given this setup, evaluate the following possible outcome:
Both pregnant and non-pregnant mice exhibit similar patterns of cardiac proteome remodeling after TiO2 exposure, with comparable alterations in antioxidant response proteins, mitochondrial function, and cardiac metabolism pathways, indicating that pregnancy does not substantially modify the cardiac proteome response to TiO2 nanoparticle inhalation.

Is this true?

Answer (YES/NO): NO